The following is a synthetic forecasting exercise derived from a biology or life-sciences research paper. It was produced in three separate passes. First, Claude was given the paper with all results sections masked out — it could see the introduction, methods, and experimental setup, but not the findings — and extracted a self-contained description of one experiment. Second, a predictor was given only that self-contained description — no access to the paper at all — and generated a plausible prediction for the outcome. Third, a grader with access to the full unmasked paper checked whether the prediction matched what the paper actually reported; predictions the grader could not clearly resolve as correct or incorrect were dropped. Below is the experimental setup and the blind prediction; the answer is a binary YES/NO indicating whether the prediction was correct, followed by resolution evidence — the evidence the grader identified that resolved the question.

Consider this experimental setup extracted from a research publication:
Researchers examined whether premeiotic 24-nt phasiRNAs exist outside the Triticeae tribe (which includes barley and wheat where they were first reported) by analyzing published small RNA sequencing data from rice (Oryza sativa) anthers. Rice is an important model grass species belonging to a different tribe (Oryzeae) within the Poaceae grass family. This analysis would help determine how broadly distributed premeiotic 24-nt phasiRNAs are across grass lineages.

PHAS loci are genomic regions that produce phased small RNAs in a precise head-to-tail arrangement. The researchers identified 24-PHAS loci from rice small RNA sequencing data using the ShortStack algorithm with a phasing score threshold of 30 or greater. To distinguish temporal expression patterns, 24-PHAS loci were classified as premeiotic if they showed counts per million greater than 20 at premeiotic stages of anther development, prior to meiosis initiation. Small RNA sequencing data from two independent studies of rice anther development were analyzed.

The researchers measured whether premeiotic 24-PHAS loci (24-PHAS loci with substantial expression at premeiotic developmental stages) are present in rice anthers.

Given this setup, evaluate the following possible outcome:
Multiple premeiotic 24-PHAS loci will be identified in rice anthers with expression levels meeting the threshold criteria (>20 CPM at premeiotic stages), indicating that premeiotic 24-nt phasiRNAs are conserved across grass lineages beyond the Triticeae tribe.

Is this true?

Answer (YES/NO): YES